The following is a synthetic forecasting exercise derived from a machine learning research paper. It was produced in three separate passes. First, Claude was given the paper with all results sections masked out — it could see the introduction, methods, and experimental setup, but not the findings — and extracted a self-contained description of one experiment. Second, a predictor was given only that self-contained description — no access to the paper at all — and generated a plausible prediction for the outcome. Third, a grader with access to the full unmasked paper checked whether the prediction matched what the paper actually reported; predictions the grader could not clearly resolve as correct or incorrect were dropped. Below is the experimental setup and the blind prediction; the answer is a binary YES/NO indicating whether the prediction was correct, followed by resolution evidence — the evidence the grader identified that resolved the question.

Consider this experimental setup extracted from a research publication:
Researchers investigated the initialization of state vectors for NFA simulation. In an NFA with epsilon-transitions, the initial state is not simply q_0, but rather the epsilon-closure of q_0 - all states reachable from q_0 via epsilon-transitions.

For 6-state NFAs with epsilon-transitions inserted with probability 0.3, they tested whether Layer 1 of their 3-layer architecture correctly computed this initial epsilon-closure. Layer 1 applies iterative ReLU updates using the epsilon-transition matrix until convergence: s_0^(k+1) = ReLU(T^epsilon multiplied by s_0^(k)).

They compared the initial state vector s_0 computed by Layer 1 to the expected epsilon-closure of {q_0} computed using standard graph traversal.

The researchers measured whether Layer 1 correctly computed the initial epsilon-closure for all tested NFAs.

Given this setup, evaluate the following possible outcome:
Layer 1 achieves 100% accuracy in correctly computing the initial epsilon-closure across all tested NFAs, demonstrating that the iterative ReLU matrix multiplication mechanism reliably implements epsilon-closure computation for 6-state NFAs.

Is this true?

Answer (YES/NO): YES